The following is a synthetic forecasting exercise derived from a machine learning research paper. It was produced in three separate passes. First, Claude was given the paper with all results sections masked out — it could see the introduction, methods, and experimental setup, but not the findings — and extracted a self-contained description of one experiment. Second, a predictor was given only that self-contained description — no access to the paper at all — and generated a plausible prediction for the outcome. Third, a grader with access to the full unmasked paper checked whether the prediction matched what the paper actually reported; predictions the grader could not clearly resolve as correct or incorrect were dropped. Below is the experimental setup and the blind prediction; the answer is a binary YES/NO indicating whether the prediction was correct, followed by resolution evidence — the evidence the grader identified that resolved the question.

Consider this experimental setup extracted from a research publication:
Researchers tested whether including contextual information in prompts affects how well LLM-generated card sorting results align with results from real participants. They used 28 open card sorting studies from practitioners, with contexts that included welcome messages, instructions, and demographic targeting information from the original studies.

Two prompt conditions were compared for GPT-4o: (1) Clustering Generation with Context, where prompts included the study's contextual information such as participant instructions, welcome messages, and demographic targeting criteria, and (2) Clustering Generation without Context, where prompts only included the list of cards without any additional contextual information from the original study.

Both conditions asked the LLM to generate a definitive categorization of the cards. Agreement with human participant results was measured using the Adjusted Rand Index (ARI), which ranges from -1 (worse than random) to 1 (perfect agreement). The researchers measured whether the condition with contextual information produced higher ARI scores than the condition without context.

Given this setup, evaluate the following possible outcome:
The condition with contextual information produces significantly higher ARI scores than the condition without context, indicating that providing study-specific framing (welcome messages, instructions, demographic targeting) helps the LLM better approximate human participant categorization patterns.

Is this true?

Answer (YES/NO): NO